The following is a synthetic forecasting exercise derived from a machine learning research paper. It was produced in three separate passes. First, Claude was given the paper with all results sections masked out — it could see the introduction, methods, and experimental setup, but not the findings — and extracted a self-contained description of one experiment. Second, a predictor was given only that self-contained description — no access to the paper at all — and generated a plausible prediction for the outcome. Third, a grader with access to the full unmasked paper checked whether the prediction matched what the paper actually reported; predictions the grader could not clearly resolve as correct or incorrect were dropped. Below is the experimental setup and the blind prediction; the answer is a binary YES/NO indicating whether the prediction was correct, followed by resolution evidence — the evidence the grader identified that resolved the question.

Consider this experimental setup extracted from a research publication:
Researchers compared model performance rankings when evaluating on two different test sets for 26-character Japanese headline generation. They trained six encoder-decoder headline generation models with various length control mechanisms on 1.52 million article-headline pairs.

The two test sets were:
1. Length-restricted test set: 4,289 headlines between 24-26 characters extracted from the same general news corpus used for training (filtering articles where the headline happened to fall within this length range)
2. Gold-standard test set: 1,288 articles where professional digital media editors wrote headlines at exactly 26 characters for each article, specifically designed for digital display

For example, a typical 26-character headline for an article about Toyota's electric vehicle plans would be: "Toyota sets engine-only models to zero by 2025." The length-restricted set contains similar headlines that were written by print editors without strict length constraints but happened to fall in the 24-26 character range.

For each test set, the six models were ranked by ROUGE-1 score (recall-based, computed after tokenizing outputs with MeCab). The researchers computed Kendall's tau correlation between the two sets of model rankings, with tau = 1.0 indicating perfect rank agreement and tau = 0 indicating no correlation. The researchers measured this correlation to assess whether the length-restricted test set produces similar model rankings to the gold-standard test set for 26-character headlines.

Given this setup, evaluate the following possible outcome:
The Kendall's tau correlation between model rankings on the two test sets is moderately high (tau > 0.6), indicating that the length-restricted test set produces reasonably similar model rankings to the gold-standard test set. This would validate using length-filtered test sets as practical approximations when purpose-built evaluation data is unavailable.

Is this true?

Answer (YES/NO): YES